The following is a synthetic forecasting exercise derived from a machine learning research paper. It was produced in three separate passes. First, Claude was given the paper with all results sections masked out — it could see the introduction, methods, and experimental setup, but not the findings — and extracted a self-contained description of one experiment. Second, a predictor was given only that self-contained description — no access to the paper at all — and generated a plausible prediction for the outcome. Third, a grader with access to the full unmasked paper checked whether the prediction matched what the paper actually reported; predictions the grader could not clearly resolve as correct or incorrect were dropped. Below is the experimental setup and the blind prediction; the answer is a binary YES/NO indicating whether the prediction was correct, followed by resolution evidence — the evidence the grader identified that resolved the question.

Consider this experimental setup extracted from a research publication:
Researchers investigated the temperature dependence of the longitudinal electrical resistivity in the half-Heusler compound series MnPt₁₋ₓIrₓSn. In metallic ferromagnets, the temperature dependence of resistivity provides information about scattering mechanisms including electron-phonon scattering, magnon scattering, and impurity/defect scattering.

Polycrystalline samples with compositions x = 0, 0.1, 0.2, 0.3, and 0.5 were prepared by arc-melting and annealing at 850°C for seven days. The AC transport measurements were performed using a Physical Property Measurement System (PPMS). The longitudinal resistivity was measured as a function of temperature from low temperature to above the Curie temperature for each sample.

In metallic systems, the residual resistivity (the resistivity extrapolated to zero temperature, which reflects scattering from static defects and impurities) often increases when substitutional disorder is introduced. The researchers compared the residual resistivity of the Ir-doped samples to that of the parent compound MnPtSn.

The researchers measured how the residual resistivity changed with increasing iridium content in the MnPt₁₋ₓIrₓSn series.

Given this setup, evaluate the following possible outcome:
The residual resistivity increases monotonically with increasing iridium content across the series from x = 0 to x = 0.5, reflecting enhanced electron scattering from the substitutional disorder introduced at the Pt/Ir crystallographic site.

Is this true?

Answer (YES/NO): YES